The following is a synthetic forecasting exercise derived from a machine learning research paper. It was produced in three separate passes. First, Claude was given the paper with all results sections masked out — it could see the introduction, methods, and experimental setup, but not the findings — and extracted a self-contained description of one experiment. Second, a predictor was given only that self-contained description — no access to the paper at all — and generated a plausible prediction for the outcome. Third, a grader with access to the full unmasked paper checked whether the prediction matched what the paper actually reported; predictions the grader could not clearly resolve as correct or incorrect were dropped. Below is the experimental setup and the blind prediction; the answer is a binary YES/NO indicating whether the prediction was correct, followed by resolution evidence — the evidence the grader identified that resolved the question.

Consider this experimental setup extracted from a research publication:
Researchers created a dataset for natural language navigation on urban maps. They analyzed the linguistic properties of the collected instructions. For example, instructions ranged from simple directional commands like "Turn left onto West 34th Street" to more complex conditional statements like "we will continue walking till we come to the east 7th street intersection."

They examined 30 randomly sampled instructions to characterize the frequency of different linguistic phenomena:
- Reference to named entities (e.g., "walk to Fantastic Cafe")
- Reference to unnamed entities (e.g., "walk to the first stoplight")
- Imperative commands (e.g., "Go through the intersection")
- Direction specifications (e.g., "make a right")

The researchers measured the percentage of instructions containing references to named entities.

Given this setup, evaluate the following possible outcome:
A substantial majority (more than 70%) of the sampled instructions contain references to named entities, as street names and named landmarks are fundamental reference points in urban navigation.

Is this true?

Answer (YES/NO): YES